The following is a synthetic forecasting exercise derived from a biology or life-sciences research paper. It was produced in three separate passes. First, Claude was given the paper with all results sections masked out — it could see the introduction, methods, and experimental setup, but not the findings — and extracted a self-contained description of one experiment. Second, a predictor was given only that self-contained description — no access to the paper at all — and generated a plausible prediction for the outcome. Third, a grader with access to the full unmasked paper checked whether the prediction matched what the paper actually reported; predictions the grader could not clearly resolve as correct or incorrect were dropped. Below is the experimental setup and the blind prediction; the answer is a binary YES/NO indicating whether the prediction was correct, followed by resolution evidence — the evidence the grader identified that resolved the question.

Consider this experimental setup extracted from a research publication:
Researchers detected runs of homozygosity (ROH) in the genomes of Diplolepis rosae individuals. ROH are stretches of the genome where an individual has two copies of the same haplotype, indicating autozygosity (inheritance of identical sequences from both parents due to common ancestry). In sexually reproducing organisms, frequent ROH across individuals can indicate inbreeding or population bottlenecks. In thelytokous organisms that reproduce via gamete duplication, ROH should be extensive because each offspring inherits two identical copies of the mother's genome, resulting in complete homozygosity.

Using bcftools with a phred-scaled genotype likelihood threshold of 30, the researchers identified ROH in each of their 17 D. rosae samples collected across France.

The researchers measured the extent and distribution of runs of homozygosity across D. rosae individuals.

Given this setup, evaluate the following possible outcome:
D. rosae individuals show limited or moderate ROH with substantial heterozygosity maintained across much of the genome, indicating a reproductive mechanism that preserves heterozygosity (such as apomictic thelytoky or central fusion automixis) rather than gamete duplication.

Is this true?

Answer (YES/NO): NO